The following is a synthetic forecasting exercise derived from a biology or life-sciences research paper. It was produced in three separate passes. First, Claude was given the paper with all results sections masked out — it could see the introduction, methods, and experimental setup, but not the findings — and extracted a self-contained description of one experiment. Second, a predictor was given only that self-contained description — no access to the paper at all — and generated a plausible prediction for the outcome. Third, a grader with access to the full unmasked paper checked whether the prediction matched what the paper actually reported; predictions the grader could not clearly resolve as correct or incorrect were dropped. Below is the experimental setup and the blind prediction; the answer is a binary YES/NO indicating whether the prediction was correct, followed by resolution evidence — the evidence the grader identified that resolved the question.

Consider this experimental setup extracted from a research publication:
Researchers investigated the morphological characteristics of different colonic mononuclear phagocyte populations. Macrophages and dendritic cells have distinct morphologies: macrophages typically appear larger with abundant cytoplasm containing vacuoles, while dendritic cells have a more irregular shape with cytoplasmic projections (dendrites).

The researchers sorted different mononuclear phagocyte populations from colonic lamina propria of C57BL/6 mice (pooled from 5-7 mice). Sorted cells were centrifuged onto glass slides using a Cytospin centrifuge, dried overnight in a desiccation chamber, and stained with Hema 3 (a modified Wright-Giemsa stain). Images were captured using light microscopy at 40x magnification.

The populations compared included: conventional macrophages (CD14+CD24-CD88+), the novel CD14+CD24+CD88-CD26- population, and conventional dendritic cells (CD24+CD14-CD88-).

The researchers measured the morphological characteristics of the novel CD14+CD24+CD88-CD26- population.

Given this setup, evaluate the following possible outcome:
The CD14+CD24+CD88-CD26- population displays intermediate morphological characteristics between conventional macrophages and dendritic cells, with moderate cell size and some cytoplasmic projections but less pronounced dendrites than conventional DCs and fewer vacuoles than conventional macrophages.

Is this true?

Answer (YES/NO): NO